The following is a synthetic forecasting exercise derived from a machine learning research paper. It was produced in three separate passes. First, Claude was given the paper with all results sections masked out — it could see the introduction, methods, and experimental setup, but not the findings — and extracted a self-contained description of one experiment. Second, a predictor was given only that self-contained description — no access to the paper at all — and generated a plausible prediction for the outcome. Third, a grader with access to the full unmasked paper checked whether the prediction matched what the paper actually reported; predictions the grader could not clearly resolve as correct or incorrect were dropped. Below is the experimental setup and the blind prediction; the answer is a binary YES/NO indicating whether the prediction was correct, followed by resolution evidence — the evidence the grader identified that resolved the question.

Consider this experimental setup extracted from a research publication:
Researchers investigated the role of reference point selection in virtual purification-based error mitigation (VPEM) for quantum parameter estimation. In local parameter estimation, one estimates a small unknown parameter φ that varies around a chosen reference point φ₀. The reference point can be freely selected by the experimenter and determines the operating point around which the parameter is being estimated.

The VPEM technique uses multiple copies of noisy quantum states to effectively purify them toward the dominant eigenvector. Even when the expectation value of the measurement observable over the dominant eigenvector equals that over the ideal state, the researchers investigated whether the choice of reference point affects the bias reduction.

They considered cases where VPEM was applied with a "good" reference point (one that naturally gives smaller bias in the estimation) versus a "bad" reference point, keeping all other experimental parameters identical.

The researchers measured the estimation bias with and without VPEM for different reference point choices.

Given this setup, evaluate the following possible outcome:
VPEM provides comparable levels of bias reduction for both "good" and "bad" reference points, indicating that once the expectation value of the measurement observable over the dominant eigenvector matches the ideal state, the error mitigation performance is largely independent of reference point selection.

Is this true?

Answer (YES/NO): NO